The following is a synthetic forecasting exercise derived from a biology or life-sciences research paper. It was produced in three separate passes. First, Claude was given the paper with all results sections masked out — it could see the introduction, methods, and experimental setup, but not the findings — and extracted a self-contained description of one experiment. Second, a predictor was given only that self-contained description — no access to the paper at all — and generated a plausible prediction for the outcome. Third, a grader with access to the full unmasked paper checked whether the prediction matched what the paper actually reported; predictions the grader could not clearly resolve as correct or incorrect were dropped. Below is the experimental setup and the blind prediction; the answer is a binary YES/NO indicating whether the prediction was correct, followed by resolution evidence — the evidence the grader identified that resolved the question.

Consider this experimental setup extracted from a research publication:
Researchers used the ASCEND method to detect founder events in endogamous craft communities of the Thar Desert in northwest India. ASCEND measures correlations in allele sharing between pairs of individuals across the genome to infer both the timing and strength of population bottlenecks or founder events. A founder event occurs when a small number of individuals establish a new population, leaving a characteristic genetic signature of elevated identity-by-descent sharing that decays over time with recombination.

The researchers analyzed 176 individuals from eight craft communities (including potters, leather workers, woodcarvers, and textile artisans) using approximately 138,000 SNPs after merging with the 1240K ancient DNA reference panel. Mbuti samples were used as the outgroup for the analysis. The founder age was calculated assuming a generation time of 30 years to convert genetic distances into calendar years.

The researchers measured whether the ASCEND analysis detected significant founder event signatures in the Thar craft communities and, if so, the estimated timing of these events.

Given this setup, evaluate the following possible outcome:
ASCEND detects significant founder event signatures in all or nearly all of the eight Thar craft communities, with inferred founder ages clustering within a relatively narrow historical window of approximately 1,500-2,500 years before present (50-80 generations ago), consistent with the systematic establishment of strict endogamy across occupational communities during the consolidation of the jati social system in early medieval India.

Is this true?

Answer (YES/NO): NO